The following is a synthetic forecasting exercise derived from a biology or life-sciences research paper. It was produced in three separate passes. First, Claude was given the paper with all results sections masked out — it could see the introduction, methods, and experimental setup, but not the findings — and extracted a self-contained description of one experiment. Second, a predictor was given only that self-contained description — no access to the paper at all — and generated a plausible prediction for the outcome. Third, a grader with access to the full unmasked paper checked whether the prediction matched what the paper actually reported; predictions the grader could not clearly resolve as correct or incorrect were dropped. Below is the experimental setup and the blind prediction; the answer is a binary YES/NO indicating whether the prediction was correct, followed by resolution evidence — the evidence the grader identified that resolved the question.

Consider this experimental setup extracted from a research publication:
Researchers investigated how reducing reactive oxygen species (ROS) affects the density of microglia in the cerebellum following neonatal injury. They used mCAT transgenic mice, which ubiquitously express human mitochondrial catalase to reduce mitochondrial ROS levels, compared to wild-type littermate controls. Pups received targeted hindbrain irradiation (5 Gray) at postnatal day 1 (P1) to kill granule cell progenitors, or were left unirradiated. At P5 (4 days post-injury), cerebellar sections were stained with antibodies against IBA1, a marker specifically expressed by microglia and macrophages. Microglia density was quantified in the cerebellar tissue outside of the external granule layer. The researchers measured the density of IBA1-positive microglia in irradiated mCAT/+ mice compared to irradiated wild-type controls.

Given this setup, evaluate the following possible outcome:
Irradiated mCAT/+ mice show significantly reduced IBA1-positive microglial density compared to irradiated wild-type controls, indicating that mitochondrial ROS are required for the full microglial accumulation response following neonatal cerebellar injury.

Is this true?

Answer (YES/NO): YES